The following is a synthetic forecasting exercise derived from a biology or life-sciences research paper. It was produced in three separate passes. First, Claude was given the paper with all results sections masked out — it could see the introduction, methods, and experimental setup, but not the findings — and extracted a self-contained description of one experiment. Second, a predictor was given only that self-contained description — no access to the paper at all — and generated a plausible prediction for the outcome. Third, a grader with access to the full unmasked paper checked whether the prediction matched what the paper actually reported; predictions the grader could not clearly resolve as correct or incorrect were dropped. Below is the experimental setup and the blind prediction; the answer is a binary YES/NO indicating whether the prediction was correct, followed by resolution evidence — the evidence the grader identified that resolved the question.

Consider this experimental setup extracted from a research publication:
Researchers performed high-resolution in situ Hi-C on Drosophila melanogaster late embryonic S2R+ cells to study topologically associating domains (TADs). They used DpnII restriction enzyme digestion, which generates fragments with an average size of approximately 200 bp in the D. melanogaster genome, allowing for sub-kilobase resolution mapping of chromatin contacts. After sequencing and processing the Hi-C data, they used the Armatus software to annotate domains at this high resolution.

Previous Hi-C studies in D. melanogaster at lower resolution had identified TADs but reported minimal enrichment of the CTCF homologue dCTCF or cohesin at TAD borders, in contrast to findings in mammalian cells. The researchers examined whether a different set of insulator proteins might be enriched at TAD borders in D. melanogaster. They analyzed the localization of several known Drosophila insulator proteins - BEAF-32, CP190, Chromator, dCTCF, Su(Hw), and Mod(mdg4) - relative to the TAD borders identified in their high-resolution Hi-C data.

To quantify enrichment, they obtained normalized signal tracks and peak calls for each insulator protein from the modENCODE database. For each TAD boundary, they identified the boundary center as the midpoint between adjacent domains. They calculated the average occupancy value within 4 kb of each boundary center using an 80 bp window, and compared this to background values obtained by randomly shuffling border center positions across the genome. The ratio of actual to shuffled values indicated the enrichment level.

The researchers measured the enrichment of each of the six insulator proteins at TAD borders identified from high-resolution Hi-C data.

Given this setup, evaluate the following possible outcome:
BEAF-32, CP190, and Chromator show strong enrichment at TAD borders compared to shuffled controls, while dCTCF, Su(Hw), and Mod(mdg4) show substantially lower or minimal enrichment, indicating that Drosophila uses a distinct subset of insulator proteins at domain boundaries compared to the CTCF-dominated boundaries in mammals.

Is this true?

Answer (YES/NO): YES